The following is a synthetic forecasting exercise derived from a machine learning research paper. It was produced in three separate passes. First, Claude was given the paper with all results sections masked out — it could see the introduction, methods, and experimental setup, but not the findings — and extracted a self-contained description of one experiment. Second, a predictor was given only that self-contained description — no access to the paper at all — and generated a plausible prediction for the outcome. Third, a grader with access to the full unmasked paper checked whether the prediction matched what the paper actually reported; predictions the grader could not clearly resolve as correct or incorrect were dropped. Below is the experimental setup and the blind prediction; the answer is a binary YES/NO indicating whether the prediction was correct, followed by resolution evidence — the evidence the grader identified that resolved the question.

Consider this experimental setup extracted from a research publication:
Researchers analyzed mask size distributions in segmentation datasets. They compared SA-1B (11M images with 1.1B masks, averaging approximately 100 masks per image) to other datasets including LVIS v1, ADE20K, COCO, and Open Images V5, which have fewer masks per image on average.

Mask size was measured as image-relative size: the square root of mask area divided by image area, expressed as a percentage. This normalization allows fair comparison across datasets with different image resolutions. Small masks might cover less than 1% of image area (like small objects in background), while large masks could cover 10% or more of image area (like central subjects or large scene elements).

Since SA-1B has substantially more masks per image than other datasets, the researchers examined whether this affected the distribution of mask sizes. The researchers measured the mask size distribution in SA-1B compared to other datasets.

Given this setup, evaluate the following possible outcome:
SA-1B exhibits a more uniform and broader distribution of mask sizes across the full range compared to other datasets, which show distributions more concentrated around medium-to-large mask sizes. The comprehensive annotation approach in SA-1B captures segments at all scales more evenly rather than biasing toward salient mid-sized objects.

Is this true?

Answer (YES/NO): NO